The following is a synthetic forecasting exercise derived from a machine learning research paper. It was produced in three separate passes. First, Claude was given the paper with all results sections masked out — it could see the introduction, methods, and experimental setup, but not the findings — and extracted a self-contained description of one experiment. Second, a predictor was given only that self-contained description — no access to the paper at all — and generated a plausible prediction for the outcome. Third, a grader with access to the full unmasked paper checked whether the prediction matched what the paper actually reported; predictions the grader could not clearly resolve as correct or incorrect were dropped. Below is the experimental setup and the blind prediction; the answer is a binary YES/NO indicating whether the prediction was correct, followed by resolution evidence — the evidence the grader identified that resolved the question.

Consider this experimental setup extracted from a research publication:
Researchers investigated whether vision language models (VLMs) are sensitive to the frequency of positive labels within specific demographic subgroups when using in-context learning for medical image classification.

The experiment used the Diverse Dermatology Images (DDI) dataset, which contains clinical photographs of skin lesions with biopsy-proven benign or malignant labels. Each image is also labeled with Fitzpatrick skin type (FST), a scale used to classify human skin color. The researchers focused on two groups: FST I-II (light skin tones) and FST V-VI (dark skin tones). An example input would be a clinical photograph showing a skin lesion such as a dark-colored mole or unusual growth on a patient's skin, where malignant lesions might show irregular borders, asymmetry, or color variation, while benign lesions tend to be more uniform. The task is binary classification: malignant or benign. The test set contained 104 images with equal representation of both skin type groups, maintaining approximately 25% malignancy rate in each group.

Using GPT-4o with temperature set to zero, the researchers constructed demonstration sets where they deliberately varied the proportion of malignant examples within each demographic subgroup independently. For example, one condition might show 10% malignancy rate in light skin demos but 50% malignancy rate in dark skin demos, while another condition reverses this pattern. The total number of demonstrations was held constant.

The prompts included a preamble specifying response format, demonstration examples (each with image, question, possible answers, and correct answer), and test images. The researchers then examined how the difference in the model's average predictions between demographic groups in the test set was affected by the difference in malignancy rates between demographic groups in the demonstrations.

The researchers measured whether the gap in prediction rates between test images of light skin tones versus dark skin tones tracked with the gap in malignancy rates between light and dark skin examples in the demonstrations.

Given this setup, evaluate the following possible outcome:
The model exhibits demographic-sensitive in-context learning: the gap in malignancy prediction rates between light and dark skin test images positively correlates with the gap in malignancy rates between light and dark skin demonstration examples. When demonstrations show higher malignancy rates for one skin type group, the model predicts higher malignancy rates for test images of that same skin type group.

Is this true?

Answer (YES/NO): YES